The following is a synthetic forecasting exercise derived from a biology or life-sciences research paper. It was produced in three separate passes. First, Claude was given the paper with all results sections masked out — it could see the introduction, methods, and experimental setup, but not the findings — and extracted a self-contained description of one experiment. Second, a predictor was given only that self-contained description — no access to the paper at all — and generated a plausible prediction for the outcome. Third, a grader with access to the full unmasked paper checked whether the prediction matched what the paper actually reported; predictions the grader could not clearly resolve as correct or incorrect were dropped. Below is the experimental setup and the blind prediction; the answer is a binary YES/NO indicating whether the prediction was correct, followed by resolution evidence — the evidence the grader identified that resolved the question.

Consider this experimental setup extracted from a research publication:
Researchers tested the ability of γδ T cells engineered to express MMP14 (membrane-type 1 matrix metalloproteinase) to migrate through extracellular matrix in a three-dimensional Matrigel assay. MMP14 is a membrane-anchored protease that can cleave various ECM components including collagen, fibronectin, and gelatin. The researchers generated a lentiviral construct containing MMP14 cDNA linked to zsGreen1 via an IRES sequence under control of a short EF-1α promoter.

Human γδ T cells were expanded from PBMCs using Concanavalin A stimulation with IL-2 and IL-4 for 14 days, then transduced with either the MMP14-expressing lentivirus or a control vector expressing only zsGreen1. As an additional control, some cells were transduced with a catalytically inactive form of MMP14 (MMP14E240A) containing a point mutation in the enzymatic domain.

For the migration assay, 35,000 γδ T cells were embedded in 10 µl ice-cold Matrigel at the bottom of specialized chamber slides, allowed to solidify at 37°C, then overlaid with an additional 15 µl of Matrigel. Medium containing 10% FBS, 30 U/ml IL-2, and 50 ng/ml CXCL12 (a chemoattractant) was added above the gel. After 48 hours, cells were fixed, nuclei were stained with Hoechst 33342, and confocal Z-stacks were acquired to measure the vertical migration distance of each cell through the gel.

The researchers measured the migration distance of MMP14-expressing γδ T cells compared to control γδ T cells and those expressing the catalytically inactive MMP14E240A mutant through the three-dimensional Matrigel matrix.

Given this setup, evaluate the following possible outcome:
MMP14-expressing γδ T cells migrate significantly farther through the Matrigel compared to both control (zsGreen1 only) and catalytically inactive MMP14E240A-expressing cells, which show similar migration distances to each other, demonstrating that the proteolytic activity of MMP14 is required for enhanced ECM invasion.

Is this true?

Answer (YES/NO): YES